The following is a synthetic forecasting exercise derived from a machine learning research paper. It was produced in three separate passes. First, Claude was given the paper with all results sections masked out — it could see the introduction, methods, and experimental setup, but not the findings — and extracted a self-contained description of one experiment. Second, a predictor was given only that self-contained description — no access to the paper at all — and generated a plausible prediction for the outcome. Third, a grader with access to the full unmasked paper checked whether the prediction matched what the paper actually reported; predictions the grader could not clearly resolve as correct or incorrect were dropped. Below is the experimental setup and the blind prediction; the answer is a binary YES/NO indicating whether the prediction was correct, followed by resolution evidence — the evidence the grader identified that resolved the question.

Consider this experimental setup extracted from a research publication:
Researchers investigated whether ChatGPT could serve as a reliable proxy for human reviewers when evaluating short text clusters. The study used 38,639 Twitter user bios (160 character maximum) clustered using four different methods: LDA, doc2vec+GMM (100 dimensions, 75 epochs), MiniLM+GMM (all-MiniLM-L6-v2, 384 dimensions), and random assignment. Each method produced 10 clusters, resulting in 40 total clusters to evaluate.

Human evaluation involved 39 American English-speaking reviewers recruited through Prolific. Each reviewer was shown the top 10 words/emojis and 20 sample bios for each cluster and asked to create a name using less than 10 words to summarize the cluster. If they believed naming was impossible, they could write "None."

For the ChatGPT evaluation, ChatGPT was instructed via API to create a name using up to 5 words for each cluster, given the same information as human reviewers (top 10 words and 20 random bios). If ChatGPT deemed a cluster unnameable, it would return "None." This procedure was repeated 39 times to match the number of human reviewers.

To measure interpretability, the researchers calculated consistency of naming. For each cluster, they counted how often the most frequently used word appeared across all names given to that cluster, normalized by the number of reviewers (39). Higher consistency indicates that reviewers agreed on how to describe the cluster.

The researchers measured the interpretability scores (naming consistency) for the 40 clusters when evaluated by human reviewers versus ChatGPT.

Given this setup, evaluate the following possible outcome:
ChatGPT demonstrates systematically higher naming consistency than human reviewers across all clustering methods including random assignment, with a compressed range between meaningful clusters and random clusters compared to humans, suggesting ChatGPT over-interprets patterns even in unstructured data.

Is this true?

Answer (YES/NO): NO